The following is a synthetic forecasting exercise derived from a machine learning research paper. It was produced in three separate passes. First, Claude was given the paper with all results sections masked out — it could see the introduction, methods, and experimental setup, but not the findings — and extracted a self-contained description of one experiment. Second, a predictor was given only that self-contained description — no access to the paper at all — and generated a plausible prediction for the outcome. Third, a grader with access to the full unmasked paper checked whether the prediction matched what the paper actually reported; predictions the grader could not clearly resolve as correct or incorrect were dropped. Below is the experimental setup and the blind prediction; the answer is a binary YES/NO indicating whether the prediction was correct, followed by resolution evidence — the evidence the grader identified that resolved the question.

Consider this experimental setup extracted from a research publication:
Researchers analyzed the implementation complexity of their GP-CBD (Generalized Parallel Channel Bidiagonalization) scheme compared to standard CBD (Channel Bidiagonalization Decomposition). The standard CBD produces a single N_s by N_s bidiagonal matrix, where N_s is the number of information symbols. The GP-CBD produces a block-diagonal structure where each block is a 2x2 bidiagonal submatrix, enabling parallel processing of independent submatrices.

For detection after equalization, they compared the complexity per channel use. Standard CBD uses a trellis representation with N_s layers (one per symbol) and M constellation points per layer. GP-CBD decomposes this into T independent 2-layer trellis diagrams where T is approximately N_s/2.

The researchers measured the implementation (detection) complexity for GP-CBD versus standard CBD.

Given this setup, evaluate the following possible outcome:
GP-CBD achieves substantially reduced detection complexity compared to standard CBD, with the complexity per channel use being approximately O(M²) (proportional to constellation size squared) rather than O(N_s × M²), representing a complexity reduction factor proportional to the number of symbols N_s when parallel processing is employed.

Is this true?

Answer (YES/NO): NO